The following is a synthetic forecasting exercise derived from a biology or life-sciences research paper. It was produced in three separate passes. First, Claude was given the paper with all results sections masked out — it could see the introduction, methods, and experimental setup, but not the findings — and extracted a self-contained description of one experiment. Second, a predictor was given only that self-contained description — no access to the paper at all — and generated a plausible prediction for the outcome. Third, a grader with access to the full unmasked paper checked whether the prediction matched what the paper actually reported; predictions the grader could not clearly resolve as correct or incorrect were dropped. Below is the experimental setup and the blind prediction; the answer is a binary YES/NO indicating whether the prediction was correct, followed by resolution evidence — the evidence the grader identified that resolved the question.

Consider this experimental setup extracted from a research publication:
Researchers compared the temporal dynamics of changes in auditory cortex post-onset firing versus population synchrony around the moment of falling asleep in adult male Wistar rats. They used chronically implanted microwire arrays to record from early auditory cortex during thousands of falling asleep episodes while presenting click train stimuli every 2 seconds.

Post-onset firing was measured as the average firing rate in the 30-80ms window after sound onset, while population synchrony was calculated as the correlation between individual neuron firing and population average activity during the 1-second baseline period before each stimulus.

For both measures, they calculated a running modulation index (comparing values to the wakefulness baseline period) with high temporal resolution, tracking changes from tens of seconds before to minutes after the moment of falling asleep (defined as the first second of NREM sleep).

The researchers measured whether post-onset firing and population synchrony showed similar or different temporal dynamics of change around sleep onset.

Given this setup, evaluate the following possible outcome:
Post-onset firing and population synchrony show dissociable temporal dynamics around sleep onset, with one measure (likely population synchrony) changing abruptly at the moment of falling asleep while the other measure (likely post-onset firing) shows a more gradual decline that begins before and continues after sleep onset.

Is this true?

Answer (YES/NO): NO